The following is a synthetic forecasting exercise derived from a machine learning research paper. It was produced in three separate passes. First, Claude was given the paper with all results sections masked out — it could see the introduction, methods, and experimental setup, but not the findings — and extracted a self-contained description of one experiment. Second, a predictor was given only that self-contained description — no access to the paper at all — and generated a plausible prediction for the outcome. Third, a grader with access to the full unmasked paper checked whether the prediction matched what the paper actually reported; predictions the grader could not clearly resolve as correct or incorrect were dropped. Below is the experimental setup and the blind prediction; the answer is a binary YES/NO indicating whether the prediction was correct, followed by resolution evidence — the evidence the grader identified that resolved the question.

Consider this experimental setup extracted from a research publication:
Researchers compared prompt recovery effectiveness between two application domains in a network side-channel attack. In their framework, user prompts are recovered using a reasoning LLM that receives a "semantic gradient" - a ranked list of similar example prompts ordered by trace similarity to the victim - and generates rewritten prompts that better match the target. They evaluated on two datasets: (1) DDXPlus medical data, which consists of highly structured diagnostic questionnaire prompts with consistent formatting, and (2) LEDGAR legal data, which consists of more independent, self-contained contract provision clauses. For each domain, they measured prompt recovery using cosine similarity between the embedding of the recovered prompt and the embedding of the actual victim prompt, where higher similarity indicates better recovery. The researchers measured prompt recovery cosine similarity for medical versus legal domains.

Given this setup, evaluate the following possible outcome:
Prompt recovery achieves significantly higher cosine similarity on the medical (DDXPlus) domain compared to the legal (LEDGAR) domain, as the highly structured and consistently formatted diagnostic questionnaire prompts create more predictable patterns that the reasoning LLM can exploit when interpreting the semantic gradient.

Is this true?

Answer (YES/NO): YES